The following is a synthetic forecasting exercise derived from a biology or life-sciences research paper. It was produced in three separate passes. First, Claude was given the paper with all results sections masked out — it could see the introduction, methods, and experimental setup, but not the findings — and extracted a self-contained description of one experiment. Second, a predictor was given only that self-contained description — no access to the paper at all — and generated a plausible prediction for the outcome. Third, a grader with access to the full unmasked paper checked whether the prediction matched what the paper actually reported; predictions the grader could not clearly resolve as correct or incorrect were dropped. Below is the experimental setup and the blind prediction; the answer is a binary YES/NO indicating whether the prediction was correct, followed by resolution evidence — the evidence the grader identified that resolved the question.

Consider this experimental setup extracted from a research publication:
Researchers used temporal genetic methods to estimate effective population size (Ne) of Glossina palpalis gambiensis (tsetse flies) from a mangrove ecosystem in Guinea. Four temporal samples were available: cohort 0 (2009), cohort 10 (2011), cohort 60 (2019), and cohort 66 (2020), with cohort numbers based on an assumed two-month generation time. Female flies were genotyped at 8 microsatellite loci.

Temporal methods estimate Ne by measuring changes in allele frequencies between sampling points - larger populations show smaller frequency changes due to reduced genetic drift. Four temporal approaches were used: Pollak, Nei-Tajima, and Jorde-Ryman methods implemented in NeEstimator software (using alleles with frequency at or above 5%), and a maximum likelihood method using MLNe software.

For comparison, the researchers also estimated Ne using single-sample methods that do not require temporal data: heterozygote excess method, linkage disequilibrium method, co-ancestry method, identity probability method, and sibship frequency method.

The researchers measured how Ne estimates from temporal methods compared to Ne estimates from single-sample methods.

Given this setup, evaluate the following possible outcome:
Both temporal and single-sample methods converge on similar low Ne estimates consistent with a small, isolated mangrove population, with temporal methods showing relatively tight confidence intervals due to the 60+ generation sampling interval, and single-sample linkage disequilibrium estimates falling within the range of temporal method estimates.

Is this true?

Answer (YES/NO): NO